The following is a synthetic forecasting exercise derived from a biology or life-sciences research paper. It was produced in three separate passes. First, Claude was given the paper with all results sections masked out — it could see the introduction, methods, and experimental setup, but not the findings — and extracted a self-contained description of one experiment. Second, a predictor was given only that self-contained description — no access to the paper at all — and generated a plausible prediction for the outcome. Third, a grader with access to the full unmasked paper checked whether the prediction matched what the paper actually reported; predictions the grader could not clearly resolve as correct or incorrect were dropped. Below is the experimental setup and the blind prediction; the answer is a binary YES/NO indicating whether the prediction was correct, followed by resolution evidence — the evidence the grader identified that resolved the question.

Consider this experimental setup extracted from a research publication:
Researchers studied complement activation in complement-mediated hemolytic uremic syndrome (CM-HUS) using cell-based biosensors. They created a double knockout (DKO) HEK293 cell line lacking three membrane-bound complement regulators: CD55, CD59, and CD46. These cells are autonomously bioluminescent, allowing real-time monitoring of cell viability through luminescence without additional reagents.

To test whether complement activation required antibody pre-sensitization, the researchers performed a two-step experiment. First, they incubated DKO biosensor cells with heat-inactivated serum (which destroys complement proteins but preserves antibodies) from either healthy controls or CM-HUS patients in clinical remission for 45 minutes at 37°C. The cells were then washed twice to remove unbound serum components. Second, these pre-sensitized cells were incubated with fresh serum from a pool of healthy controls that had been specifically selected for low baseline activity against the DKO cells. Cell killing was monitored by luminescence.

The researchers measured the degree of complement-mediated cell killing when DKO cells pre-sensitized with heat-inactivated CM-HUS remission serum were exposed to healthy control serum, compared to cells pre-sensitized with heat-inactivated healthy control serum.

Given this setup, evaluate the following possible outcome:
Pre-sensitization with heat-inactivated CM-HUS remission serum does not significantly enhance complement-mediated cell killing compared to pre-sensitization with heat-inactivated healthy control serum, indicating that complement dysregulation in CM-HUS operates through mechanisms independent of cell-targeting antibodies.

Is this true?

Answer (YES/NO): NO